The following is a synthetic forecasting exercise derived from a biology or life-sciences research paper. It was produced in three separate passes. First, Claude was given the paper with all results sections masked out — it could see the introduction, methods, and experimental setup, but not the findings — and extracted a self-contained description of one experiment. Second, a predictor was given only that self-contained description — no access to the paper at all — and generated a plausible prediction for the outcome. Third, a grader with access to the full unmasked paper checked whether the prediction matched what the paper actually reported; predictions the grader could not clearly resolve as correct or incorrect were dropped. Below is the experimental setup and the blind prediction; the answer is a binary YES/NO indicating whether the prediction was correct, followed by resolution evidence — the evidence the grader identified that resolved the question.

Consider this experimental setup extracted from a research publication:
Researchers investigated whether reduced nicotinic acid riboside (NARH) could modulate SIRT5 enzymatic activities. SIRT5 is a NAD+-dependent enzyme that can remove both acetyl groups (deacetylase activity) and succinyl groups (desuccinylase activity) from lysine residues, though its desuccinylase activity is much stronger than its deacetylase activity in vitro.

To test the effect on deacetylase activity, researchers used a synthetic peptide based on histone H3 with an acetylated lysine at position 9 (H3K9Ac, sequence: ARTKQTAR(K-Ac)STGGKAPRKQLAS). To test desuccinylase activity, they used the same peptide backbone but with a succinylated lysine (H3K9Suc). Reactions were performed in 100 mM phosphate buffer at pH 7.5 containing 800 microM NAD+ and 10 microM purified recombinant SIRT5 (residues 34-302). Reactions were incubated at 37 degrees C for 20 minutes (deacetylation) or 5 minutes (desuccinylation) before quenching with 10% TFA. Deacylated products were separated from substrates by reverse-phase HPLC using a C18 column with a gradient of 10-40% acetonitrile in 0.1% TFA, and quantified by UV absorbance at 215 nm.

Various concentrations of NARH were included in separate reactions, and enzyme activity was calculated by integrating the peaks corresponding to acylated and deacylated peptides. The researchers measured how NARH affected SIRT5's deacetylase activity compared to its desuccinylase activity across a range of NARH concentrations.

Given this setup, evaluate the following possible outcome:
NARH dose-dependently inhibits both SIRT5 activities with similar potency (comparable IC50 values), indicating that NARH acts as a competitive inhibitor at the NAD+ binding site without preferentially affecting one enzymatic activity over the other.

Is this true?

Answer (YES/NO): NO